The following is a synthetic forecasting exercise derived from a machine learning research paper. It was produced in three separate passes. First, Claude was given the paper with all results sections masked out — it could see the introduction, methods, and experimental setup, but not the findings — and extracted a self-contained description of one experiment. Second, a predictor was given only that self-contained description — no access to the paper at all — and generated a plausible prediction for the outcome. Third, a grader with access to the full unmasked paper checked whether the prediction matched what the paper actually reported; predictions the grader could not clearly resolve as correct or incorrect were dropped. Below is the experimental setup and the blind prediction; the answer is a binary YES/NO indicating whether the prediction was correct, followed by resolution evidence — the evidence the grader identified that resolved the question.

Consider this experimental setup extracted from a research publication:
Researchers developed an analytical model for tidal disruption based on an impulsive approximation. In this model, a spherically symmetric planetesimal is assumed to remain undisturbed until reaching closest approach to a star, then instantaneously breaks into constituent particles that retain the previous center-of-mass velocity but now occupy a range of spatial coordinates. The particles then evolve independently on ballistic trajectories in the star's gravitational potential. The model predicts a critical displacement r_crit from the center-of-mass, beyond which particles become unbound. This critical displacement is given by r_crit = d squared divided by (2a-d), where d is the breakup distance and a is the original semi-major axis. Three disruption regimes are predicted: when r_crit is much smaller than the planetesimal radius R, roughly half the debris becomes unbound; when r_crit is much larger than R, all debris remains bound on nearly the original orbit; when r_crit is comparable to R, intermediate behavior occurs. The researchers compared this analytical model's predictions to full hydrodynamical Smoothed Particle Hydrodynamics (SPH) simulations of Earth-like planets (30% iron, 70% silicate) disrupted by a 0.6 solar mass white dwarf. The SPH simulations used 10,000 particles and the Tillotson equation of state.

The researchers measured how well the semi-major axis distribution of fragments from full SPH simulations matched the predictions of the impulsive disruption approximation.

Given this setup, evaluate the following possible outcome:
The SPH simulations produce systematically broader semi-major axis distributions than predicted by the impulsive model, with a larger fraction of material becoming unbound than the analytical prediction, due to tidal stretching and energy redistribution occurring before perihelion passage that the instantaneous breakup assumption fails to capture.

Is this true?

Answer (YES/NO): NO